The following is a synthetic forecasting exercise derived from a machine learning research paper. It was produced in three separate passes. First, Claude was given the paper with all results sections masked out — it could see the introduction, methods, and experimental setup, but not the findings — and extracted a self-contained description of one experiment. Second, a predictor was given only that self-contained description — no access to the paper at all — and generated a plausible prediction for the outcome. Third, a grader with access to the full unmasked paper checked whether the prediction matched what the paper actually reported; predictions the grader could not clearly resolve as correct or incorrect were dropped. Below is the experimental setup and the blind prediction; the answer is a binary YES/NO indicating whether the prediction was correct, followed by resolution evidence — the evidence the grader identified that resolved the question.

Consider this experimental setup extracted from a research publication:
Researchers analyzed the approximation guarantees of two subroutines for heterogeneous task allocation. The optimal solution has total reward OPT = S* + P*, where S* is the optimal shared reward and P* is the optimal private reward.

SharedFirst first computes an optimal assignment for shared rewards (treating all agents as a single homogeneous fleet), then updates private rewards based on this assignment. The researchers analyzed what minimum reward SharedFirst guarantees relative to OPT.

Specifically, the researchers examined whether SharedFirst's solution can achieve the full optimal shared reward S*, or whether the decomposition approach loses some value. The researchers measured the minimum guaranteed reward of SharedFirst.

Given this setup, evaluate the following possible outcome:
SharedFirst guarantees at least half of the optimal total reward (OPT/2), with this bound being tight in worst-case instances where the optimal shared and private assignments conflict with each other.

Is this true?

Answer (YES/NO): NO